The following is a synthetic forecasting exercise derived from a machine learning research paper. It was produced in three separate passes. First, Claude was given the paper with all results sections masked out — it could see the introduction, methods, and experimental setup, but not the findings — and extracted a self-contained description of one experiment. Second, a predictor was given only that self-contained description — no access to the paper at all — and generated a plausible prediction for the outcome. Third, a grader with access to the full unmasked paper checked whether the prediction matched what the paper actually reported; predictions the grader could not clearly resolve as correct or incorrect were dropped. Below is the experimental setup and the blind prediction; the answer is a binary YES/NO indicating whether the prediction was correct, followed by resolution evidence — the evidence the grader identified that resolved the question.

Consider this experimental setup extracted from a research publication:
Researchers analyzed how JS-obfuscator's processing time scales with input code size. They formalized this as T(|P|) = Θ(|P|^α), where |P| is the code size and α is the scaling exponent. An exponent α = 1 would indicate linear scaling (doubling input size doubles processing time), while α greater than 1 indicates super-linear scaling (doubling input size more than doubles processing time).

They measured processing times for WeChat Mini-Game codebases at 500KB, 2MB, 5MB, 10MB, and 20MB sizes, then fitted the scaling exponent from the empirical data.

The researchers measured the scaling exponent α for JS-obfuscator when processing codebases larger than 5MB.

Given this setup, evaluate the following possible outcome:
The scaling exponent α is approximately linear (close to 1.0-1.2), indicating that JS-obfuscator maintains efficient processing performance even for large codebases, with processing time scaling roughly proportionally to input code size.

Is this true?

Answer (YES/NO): NO